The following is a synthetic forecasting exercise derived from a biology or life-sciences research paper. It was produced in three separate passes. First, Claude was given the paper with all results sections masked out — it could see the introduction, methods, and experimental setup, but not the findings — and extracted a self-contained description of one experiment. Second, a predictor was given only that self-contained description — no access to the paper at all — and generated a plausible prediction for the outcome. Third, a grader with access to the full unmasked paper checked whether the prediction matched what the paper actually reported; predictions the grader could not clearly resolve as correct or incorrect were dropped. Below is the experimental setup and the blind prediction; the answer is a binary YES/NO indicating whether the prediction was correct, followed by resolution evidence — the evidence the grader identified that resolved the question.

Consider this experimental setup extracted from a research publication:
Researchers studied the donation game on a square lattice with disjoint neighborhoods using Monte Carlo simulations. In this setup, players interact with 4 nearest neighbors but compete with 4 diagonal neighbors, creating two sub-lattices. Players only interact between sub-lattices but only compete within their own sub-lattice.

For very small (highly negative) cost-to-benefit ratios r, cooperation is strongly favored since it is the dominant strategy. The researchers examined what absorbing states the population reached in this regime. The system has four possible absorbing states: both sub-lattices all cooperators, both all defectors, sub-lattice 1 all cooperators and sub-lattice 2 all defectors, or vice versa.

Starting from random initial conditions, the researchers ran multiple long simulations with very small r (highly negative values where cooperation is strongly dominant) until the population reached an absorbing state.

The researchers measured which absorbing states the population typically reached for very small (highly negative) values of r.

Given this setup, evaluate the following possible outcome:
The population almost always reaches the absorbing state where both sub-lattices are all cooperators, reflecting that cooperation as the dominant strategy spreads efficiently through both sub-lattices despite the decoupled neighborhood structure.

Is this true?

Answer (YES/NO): YES